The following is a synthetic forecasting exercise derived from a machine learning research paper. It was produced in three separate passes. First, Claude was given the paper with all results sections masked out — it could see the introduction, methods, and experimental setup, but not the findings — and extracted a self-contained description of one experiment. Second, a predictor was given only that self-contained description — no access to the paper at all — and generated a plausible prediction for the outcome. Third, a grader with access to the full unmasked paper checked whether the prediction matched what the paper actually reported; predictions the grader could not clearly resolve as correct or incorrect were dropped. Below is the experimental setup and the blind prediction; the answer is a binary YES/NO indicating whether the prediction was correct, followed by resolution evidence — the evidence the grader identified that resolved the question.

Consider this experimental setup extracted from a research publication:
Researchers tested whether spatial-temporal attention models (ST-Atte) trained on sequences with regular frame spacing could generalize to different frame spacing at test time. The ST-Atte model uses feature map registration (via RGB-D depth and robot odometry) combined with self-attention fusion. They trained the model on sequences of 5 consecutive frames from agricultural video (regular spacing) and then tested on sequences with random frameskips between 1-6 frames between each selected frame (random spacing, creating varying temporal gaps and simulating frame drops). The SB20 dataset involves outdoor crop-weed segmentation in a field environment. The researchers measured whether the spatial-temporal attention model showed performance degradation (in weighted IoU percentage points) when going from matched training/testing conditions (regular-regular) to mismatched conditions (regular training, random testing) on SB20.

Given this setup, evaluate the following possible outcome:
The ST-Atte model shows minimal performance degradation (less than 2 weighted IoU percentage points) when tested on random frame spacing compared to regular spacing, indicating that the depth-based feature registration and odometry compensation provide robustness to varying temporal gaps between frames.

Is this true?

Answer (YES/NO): NO